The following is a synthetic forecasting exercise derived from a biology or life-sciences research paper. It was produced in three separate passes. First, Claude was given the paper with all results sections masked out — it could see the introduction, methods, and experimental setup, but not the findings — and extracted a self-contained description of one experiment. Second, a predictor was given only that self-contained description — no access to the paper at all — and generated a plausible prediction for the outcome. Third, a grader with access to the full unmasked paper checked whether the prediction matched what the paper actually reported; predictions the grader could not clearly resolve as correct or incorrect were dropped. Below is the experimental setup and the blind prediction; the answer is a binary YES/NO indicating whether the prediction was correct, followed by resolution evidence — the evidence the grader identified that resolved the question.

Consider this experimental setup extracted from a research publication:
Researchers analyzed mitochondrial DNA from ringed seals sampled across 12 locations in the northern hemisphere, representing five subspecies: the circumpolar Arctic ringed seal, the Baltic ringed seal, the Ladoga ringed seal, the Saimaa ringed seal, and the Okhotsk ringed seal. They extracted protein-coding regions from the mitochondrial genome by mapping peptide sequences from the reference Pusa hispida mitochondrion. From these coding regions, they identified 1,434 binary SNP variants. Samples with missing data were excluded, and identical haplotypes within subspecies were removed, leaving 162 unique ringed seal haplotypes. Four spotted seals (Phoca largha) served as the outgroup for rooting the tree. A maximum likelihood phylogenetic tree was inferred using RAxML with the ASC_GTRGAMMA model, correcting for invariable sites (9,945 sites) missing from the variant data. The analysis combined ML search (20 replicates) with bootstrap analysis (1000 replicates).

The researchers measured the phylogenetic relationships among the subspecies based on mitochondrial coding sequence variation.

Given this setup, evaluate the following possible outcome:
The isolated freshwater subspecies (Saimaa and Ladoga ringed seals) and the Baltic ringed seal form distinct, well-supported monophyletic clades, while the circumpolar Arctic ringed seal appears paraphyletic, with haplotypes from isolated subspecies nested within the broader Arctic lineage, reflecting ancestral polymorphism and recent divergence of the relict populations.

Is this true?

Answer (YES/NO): NO